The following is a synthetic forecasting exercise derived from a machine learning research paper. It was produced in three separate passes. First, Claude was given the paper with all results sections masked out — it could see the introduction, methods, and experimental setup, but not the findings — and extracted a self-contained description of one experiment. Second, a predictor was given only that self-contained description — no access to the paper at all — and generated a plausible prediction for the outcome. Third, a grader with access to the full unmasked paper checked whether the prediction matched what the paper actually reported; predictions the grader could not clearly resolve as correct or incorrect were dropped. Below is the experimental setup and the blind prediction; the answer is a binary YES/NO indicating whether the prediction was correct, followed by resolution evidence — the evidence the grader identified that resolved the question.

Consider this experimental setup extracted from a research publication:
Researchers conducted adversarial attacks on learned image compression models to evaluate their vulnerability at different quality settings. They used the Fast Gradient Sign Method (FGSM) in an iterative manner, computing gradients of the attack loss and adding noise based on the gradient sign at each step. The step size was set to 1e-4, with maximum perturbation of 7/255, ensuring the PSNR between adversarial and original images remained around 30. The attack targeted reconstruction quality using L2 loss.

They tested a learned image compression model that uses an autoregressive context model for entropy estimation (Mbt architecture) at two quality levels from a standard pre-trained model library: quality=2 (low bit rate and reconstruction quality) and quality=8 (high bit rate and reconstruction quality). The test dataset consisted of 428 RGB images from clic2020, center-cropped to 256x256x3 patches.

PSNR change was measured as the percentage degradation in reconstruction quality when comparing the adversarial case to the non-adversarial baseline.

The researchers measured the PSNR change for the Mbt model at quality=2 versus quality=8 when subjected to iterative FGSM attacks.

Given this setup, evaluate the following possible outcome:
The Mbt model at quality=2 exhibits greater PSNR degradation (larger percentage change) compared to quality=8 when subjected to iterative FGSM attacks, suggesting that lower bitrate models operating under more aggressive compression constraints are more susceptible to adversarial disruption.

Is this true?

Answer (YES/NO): NO